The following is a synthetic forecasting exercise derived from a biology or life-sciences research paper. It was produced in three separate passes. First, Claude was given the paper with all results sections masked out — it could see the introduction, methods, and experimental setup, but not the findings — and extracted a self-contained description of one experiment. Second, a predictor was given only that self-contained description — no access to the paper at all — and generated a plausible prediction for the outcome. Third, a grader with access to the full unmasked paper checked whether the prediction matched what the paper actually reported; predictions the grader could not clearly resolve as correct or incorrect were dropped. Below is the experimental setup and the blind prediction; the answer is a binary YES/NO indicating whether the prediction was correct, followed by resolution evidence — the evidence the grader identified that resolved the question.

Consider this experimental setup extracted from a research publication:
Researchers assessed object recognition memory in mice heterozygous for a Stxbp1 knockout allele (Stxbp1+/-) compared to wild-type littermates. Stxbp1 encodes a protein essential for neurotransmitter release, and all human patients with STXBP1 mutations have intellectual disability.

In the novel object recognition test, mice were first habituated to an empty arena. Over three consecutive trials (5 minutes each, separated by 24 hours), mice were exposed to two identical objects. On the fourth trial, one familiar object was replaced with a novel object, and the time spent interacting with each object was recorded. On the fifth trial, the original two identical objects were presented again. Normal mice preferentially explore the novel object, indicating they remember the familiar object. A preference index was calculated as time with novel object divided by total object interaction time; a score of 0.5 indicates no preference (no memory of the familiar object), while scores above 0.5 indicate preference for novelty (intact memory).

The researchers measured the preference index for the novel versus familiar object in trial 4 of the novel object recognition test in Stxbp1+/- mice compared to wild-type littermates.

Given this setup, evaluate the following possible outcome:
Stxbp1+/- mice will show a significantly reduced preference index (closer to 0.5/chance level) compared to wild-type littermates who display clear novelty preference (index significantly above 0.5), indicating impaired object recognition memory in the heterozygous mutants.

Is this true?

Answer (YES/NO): YES